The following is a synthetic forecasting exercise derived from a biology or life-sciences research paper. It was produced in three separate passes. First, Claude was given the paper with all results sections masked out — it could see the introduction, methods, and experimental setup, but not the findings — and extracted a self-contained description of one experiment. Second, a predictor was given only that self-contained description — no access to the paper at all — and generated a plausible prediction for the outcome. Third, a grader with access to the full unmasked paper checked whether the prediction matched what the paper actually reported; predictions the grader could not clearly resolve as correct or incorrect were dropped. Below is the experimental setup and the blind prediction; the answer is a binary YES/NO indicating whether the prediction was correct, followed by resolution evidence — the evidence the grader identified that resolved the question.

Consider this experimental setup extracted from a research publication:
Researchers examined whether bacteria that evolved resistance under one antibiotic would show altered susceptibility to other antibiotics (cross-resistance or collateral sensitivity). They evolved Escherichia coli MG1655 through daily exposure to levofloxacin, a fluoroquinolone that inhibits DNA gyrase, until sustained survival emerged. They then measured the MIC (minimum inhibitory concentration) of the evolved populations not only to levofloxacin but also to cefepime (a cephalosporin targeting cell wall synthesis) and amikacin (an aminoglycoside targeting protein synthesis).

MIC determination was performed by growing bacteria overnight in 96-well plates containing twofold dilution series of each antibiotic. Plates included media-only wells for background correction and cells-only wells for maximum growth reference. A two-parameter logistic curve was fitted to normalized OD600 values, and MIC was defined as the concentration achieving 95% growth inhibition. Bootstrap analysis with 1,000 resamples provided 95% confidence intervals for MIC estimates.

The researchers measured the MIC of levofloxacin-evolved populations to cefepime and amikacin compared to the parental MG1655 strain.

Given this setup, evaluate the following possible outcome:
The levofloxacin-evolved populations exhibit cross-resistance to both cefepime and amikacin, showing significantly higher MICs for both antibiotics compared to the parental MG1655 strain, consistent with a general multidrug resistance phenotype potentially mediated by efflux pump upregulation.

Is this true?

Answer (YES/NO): NO